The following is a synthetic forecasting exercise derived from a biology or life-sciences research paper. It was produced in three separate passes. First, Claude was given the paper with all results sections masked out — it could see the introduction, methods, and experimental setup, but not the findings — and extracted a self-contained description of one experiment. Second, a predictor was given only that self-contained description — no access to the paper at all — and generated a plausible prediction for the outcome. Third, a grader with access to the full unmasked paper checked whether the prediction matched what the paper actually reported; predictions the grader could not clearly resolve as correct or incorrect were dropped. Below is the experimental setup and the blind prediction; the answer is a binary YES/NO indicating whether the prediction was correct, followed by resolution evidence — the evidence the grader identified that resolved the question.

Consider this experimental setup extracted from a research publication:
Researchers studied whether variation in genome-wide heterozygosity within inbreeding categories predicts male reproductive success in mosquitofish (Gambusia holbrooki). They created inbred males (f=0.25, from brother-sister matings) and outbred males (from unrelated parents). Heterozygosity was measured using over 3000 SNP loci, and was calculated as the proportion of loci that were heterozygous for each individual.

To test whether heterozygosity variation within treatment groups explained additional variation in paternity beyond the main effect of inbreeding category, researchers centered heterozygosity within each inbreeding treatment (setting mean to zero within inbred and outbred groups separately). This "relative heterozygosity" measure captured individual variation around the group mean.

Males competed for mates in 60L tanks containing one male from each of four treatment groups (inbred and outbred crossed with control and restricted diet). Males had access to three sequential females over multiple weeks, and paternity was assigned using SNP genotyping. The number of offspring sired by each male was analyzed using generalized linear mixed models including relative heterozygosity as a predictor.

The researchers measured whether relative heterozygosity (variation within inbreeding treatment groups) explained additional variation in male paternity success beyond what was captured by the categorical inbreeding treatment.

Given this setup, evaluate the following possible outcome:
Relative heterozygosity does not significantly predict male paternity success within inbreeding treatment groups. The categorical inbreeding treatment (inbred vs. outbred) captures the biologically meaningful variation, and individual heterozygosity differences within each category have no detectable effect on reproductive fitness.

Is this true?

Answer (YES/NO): YES